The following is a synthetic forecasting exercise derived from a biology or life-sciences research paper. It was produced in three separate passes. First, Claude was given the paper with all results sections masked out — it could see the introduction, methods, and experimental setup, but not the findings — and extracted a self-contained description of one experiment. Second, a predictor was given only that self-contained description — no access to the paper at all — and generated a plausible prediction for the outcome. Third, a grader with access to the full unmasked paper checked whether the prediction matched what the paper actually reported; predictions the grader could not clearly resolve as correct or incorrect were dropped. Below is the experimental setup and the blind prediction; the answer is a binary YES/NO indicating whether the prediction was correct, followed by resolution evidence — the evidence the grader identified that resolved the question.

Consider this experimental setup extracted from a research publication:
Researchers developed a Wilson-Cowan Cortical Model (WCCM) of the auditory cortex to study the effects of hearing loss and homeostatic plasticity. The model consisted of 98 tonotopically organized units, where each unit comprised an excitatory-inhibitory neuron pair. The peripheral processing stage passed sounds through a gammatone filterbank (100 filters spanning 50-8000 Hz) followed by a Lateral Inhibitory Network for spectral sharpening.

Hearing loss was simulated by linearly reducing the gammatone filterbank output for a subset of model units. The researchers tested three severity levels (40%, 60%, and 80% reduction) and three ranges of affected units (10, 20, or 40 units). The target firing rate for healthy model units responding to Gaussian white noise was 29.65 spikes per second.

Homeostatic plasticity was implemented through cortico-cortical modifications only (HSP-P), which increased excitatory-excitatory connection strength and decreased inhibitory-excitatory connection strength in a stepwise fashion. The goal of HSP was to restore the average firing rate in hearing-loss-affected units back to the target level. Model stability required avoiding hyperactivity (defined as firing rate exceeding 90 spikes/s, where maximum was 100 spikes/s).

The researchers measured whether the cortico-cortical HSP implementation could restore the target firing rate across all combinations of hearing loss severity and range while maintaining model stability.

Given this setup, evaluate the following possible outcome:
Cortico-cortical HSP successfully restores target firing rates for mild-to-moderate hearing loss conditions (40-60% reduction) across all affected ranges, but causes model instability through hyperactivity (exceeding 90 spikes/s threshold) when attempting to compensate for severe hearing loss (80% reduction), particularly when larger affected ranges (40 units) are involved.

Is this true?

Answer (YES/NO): NO